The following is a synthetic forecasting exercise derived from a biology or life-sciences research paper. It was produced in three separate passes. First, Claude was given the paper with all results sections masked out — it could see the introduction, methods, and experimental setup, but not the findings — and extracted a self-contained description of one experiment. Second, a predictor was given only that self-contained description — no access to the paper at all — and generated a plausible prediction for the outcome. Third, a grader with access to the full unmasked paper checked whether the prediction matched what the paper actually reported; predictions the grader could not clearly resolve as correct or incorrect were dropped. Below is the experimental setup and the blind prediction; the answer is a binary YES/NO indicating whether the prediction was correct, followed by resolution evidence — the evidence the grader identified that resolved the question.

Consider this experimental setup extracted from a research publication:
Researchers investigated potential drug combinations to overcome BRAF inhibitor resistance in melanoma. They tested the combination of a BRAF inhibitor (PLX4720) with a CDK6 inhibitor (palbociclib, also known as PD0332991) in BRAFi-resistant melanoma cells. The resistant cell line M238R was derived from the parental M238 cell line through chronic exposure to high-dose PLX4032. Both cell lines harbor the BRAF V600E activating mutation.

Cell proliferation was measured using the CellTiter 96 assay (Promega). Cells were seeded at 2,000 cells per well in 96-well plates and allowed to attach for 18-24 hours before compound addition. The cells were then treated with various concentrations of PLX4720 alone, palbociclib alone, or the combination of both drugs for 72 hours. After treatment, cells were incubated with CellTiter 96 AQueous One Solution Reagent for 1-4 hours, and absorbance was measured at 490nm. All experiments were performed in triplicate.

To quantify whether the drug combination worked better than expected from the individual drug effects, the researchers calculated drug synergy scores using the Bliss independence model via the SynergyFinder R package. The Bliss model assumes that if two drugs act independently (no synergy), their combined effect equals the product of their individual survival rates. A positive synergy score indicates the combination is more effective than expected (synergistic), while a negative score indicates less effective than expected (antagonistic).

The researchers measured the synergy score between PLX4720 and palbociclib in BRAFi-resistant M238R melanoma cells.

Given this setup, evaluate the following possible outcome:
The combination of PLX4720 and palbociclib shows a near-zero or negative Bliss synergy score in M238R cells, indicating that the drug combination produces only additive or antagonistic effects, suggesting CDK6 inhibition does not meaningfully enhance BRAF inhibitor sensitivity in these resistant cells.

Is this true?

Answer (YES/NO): NO